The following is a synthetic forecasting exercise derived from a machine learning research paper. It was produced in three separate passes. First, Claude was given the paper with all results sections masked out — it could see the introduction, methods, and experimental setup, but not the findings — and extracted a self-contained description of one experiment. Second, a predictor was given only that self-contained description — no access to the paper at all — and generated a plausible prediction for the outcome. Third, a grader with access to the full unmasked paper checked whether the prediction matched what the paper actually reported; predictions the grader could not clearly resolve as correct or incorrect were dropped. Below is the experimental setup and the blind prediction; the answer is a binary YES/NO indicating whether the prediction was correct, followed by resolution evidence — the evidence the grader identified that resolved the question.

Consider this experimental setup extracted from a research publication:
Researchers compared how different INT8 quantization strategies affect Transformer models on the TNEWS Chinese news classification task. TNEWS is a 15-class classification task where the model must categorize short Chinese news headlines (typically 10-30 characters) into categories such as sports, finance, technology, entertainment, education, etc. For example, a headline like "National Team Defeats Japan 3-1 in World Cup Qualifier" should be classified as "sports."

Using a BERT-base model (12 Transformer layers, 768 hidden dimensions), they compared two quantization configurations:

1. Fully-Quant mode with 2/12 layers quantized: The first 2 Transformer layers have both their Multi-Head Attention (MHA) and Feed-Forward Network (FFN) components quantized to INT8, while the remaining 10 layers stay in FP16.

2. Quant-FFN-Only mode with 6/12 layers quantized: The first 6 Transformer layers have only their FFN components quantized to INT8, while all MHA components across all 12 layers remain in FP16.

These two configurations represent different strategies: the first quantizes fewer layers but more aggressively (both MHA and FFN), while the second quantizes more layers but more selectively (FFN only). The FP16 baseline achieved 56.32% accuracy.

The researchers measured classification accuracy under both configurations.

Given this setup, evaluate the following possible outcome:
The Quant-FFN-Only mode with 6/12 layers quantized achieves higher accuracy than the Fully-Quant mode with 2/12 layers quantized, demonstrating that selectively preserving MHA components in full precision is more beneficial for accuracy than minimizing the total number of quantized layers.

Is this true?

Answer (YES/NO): YES